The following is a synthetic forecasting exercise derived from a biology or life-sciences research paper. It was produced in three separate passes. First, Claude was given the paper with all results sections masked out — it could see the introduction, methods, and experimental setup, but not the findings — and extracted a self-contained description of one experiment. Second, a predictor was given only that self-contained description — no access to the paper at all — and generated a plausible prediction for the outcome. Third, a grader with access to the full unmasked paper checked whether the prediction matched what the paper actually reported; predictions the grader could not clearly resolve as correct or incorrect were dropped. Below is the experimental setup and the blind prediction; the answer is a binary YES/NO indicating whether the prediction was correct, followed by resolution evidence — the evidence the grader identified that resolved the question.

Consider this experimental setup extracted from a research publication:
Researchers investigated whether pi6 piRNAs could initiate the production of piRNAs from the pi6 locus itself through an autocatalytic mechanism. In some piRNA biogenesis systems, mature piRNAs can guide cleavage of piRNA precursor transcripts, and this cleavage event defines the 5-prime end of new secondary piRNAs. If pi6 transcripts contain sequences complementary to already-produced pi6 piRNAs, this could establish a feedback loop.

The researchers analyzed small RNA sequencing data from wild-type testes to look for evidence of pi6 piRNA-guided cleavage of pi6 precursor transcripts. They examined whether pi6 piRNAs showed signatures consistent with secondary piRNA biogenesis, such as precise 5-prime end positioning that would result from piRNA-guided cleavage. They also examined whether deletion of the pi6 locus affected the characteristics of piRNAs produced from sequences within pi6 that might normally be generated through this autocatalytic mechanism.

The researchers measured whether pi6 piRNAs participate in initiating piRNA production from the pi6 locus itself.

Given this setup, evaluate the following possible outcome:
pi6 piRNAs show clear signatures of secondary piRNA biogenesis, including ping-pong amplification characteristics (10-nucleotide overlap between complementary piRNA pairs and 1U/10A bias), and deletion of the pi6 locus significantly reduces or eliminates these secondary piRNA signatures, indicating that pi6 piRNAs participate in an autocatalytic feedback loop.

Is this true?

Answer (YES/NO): NO